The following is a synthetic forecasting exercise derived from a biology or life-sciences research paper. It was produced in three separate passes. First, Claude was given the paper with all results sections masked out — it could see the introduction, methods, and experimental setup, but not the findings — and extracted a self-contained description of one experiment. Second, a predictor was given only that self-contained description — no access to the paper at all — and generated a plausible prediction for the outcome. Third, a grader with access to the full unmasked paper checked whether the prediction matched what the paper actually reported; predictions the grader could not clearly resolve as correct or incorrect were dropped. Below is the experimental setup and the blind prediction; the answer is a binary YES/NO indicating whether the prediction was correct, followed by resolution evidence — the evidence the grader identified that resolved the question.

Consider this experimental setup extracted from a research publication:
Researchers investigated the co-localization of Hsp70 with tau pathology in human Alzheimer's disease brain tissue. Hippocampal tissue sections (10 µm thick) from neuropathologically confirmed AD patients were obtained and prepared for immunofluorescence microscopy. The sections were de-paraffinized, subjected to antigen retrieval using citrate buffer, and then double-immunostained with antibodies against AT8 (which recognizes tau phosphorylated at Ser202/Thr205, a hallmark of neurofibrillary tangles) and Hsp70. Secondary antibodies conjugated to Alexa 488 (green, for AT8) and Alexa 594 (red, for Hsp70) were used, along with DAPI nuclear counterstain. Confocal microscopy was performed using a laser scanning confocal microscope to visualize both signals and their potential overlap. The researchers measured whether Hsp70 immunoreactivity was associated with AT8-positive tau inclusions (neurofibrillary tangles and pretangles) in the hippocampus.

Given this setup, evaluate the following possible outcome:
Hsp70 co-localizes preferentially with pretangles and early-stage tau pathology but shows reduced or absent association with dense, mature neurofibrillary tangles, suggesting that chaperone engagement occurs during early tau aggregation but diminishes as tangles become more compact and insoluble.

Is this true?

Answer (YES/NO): NO